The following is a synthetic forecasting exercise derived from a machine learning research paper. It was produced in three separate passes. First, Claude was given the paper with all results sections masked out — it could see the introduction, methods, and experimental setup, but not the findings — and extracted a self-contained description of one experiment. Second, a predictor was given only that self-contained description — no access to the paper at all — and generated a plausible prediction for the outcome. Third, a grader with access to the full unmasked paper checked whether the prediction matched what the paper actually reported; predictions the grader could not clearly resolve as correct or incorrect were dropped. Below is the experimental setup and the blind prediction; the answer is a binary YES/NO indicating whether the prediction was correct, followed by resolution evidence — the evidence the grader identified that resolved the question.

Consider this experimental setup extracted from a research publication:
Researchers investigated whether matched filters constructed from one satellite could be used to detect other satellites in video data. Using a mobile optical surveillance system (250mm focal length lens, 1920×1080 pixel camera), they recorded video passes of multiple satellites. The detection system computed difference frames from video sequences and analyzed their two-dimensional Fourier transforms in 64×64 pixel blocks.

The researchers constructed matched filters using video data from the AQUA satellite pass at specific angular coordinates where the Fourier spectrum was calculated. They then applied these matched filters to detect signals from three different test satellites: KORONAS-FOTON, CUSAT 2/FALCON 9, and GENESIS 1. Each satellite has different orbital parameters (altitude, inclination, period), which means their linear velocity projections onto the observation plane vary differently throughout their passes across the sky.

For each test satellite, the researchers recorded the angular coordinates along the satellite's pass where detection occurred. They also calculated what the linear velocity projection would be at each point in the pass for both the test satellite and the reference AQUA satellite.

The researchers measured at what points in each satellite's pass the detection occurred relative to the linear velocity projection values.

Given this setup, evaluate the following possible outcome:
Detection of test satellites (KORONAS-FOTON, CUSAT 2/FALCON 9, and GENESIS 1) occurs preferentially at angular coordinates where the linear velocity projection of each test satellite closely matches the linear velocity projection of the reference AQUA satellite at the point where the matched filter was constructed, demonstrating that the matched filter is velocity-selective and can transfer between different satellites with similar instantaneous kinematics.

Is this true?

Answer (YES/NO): YES